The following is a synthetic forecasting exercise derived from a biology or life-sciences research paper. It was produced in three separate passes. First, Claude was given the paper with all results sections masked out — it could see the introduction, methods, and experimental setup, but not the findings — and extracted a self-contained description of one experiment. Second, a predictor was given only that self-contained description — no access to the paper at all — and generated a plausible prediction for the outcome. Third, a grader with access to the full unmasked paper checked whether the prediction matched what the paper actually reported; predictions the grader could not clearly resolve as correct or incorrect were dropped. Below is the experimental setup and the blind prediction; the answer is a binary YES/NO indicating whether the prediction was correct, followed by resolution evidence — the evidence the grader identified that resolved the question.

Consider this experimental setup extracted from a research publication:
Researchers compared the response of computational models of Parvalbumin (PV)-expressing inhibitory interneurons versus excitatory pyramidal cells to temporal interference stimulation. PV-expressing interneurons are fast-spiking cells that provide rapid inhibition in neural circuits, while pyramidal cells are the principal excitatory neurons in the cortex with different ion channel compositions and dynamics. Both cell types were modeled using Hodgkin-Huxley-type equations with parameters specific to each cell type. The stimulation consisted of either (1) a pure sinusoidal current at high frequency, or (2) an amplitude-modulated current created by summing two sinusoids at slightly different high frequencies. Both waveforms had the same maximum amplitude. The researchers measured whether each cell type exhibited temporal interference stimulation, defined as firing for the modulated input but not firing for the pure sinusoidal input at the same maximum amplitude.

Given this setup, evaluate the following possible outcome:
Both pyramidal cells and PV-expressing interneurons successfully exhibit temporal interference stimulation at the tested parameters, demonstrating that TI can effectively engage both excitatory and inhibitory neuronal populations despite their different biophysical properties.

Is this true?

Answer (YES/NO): NO